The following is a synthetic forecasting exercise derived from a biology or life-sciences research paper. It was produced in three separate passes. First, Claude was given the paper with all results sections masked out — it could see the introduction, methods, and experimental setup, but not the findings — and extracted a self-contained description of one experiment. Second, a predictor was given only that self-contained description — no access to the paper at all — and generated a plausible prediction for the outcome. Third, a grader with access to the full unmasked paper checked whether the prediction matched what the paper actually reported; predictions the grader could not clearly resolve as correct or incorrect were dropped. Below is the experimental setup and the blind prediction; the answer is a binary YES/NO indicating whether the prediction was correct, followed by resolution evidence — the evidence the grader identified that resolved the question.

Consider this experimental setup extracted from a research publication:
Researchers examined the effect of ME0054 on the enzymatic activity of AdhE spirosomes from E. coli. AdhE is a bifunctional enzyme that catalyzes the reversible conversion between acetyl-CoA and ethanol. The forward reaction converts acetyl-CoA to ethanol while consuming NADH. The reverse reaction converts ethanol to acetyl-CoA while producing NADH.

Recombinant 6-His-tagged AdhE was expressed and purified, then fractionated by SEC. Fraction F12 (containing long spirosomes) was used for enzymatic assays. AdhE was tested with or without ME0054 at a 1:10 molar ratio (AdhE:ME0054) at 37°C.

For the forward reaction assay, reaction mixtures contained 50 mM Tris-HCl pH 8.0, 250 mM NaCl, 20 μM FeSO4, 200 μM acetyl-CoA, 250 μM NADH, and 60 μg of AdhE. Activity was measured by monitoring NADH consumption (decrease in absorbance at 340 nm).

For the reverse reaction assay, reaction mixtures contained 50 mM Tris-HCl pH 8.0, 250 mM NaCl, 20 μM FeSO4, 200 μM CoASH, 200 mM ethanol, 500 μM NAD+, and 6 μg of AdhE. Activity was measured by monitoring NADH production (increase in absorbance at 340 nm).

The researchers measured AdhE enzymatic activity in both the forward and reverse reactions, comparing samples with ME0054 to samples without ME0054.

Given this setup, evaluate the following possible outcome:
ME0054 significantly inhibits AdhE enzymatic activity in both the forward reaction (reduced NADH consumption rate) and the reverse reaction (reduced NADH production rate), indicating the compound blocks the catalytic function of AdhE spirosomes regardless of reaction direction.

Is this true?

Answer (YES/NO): NO